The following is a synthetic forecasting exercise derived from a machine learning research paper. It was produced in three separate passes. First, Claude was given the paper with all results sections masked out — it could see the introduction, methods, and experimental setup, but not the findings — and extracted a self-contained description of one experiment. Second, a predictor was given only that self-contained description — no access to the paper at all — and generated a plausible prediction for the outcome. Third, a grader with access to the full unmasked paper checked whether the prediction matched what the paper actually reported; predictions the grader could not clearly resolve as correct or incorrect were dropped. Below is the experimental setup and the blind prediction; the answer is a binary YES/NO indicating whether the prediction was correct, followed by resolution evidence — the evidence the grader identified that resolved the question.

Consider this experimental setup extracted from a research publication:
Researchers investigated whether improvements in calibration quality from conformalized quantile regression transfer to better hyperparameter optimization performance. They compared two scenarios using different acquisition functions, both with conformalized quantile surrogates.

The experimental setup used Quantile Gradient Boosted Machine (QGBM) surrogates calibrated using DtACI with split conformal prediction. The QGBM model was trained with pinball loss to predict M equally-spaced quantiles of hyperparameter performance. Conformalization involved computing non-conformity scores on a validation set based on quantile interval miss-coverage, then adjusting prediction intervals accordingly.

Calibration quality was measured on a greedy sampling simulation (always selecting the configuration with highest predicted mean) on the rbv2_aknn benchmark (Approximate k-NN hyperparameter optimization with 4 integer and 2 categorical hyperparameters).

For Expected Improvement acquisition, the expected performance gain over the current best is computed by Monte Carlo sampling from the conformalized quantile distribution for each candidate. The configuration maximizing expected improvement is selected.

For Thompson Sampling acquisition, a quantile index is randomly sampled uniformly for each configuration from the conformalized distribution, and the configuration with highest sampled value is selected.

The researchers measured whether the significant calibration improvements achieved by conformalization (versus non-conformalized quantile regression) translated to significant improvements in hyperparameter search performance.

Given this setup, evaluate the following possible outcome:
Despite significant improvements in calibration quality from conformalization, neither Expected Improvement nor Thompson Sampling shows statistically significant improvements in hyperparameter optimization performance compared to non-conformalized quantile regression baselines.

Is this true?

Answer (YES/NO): NO